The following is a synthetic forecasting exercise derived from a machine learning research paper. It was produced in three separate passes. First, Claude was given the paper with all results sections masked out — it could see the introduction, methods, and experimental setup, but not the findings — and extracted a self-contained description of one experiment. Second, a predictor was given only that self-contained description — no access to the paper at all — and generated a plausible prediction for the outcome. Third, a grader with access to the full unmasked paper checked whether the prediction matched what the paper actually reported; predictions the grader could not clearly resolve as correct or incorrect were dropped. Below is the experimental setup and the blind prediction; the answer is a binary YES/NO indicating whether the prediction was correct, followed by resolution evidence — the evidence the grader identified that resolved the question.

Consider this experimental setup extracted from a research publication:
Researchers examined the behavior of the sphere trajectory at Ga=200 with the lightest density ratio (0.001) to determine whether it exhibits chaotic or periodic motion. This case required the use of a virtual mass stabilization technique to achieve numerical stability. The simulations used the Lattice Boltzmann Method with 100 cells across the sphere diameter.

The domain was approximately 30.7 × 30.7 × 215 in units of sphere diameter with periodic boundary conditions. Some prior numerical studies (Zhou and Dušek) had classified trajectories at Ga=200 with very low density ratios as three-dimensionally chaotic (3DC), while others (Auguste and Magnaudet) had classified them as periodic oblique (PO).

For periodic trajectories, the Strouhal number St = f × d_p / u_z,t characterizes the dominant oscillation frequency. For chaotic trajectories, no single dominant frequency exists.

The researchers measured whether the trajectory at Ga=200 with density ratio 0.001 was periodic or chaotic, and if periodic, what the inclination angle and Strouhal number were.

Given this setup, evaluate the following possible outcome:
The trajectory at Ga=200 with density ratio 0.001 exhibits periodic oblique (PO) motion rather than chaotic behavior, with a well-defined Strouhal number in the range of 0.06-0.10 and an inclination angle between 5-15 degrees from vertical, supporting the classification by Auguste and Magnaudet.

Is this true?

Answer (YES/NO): NO